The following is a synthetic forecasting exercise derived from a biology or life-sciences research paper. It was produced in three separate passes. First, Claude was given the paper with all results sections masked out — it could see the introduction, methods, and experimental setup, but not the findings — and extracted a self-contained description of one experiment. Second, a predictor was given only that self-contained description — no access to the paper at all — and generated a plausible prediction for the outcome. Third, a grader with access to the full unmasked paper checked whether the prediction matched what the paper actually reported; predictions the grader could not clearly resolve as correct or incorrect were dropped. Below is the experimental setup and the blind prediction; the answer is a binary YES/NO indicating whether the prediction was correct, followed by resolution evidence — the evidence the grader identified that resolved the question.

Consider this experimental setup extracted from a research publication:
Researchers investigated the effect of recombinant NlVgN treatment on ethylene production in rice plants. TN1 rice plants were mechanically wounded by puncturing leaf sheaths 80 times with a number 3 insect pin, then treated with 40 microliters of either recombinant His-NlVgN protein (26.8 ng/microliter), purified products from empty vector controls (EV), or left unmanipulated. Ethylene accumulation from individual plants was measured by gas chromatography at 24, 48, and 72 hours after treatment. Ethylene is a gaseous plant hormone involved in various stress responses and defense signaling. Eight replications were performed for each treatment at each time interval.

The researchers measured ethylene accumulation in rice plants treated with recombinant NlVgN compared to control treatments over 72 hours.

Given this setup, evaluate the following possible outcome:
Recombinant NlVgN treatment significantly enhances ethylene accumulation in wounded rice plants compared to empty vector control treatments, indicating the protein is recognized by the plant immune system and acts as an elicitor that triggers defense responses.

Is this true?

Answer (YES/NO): NO